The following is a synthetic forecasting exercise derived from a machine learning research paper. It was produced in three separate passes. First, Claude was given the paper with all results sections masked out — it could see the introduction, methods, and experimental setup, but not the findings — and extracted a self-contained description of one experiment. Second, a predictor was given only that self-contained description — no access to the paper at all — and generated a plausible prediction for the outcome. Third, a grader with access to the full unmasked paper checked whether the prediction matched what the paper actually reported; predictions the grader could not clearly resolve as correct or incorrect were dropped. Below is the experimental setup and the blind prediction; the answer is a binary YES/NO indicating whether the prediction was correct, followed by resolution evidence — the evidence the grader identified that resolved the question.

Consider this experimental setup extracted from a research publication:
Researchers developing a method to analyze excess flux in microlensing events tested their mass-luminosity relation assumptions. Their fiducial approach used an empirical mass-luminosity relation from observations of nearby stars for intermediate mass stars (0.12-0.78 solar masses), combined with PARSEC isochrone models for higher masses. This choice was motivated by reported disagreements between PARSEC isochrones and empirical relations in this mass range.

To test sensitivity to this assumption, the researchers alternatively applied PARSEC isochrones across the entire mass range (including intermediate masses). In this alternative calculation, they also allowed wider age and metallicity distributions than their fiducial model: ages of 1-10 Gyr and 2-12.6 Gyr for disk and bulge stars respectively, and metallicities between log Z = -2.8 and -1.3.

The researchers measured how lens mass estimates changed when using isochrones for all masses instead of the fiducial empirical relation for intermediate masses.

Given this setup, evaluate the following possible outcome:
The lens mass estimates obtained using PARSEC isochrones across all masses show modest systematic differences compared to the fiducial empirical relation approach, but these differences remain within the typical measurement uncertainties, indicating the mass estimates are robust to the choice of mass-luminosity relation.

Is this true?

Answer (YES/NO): YES